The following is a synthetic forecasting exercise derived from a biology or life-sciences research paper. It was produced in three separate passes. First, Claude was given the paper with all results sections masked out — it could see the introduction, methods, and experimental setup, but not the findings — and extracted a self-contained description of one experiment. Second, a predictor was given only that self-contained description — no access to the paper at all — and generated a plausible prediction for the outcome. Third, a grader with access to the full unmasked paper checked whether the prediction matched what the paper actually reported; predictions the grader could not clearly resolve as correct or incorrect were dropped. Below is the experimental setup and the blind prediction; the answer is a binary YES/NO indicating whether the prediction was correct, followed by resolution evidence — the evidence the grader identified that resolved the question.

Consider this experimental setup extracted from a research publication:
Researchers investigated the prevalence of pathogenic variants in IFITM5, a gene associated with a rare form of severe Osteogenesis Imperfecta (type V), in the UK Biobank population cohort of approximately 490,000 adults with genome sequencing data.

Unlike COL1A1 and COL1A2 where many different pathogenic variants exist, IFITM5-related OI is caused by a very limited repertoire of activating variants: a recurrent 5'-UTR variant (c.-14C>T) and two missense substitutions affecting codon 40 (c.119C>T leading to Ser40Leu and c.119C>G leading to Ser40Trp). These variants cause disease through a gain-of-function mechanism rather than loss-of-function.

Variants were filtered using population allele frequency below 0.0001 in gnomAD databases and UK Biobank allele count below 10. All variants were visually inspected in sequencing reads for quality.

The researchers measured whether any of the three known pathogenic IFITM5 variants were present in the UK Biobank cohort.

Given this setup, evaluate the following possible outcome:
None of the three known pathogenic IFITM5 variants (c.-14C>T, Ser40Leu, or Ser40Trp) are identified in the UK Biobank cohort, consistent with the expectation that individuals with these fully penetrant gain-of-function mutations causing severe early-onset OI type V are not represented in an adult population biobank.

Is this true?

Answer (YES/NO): YES